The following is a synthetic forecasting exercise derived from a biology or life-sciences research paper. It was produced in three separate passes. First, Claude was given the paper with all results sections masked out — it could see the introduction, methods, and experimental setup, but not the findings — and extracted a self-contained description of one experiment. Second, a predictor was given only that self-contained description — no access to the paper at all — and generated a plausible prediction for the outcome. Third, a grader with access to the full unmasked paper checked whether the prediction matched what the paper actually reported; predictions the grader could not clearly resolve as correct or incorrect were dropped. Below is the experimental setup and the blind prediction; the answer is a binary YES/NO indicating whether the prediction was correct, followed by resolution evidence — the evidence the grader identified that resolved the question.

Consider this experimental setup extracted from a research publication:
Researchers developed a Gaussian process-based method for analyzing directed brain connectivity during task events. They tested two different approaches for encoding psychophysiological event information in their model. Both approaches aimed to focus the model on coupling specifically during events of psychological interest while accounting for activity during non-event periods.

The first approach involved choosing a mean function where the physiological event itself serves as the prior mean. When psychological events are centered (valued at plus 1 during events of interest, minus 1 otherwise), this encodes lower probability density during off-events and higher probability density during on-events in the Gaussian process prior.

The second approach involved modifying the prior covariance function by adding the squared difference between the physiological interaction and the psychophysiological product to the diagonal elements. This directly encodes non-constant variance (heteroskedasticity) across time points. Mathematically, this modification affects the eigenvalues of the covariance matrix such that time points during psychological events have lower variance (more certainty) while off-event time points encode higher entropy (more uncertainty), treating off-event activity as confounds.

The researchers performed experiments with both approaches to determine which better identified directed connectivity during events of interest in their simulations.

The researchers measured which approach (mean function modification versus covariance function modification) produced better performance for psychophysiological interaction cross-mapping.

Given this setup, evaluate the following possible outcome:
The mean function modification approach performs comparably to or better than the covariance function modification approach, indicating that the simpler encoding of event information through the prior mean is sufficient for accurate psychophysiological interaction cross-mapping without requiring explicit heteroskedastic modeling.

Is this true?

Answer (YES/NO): NO